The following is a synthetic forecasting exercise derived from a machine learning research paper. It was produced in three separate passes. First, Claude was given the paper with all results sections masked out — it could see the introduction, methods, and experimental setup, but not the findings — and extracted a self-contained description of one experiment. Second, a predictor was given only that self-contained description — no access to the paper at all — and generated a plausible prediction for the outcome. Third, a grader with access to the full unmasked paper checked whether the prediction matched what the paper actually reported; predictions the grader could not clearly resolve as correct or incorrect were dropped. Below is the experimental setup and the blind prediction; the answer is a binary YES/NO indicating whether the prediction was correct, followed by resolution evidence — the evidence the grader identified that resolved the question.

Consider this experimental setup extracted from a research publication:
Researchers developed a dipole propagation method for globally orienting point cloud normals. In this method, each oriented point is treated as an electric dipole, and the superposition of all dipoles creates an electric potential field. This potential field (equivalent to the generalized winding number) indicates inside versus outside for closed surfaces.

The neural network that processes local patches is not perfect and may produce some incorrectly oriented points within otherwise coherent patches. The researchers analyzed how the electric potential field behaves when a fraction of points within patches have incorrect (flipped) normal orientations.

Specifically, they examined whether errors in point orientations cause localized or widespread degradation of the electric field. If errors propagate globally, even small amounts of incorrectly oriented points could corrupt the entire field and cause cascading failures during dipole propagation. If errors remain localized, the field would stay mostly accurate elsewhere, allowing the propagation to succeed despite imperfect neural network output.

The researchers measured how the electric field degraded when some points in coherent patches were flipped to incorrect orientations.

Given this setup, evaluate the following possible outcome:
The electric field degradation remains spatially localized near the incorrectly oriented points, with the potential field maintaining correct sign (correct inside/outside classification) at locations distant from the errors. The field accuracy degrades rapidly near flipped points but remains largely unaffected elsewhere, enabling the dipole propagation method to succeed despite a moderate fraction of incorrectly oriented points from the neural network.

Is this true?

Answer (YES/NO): YES